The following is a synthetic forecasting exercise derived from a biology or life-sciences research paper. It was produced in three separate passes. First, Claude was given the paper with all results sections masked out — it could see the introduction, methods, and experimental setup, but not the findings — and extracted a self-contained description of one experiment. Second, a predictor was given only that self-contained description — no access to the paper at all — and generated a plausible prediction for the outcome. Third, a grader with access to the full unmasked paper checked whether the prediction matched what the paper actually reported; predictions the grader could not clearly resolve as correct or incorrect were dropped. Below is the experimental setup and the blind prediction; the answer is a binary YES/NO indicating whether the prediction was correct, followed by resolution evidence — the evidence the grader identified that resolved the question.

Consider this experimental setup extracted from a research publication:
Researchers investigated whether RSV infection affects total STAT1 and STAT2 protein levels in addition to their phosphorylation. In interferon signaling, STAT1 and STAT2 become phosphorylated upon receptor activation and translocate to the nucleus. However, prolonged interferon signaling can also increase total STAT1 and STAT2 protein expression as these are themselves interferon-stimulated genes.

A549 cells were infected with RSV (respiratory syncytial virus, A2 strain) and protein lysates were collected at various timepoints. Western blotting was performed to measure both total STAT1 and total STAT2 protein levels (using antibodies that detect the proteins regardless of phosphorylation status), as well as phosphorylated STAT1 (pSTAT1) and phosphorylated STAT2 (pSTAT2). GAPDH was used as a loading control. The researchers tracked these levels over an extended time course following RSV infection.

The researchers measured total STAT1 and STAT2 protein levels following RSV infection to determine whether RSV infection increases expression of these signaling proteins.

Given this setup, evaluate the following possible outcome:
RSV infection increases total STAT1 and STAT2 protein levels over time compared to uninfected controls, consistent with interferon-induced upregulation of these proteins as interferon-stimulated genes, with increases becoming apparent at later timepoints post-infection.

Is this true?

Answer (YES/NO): YES